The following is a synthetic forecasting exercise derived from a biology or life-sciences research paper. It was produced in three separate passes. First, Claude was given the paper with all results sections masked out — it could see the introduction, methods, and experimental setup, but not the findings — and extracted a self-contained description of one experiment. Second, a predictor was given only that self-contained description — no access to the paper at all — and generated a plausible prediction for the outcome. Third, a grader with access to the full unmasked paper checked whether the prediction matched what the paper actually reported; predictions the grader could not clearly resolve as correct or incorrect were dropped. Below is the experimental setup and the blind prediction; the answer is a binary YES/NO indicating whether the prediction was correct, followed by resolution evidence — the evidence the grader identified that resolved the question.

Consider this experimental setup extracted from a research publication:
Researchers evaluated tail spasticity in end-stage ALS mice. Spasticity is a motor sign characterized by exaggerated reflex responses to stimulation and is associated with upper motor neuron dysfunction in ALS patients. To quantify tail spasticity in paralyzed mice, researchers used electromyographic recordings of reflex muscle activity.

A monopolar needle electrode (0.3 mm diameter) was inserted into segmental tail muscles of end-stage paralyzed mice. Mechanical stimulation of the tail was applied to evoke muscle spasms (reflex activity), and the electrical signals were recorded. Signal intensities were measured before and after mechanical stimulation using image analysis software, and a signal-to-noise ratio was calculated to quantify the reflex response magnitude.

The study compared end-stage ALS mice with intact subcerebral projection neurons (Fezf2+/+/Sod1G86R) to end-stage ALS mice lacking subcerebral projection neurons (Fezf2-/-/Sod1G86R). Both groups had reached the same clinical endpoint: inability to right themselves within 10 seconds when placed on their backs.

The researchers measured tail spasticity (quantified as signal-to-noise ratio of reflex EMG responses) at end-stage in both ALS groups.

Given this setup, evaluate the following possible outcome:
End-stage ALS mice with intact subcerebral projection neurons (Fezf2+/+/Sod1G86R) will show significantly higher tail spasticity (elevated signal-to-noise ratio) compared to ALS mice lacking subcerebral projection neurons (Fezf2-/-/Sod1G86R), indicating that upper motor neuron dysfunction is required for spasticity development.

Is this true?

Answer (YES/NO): NO